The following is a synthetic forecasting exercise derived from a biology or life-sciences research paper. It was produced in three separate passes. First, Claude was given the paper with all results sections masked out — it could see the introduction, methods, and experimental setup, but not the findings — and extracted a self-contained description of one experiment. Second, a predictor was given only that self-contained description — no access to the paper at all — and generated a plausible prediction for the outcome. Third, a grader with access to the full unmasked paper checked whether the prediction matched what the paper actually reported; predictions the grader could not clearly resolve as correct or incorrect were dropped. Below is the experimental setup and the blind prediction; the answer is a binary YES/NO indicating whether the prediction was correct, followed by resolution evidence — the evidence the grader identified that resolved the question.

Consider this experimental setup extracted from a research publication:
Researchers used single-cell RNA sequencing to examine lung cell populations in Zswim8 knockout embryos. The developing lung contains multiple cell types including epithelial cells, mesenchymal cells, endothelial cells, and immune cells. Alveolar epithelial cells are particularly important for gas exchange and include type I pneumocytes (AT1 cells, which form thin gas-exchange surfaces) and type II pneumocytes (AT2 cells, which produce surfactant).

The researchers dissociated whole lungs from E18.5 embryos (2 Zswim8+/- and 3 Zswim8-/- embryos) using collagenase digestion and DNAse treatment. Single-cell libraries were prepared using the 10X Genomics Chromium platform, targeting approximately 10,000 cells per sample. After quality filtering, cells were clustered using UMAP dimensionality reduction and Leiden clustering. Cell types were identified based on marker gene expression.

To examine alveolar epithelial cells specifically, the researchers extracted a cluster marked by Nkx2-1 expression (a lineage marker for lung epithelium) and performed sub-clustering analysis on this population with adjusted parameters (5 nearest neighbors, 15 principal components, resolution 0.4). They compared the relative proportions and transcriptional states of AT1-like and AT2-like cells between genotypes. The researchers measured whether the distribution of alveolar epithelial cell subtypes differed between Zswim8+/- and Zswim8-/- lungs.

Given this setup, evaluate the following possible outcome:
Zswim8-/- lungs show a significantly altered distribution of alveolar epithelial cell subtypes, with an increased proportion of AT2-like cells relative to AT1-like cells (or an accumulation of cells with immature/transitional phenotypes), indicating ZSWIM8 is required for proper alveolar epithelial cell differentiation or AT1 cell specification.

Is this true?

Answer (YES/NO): YES